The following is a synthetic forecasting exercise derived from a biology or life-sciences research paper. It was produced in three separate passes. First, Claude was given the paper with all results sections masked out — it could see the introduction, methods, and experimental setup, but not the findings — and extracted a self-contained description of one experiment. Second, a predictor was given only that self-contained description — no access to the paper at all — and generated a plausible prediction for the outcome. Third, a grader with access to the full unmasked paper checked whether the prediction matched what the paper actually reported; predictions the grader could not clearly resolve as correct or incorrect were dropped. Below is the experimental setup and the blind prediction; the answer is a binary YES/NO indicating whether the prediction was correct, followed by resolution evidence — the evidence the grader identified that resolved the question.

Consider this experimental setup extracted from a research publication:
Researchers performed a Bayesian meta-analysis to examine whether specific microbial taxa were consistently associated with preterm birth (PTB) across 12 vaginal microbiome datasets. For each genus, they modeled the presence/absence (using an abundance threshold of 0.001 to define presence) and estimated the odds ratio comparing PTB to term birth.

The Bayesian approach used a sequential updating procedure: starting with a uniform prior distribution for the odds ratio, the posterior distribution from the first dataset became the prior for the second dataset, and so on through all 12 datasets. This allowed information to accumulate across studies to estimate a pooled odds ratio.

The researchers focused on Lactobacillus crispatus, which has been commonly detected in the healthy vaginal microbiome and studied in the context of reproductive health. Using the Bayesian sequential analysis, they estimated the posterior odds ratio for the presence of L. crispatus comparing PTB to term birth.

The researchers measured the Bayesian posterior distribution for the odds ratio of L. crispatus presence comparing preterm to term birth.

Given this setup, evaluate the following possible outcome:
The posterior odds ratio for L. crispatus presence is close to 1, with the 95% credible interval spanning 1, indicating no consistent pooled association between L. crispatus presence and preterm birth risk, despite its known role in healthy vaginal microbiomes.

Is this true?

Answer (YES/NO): NO